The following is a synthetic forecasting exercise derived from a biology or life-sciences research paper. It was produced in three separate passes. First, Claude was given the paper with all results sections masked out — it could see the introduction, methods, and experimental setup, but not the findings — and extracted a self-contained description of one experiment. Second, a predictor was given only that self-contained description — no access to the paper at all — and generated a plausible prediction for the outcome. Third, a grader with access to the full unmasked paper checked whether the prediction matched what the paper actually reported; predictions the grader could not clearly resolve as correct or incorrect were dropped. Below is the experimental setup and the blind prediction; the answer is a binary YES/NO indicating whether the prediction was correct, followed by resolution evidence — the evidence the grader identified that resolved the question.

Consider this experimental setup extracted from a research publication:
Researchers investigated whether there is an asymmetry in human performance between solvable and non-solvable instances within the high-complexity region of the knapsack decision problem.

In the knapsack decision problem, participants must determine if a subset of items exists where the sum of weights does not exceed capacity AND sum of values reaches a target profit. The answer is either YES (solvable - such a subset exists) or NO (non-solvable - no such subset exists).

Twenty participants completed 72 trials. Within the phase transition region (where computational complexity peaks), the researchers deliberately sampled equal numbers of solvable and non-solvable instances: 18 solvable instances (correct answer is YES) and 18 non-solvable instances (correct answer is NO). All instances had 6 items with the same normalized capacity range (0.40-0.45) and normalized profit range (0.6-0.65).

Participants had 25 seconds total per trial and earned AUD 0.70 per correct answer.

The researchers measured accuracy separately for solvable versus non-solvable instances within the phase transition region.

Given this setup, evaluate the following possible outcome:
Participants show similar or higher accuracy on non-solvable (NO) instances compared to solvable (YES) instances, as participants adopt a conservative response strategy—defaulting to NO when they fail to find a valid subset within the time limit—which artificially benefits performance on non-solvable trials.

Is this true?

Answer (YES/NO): YES